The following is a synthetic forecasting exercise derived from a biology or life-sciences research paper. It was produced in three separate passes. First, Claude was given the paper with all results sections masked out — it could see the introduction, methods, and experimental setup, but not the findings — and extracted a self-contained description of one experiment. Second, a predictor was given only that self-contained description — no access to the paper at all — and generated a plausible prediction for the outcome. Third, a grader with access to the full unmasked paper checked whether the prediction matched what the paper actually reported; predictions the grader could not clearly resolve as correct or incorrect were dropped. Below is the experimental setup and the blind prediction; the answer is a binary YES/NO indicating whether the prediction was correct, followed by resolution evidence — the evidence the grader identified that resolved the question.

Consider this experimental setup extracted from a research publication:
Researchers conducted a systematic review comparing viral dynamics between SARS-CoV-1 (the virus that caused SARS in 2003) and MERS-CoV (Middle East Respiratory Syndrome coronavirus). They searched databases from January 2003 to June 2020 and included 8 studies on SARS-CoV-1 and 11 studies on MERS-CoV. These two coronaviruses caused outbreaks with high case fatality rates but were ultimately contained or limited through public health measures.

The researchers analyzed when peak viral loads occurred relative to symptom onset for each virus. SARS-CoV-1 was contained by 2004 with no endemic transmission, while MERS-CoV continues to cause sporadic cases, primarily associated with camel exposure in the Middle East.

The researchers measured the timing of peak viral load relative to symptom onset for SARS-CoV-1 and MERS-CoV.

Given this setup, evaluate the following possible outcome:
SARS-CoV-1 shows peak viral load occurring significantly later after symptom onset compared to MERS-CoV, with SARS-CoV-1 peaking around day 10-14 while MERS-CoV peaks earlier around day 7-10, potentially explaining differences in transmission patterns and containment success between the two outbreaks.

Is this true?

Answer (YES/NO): YES